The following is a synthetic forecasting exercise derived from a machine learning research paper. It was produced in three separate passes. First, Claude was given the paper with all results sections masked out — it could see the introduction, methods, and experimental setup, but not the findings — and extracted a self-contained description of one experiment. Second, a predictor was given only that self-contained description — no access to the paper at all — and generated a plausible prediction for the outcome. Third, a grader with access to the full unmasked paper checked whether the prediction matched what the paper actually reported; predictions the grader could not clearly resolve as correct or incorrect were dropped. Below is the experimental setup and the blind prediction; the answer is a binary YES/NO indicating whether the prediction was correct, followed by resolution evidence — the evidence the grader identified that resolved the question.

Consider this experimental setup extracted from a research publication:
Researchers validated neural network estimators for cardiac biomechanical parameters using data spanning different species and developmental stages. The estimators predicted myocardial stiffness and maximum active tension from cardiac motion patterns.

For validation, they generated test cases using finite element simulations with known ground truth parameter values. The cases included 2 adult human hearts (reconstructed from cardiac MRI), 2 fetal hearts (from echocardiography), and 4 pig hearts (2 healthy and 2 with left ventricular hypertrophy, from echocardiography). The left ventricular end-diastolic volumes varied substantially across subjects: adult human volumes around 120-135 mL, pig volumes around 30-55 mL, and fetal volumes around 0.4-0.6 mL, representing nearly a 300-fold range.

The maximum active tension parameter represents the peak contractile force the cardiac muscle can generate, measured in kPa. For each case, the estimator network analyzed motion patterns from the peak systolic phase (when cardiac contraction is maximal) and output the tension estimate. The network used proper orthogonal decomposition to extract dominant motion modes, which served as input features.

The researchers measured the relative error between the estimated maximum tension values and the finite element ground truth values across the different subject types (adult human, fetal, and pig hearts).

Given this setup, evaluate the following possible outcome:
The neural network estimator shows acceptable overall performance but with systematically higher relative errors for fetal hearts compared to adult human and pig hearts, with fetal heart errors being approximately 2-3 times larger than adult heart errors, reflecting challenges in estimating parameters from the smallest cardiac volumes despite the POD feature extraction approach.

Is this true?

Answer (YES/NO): NO